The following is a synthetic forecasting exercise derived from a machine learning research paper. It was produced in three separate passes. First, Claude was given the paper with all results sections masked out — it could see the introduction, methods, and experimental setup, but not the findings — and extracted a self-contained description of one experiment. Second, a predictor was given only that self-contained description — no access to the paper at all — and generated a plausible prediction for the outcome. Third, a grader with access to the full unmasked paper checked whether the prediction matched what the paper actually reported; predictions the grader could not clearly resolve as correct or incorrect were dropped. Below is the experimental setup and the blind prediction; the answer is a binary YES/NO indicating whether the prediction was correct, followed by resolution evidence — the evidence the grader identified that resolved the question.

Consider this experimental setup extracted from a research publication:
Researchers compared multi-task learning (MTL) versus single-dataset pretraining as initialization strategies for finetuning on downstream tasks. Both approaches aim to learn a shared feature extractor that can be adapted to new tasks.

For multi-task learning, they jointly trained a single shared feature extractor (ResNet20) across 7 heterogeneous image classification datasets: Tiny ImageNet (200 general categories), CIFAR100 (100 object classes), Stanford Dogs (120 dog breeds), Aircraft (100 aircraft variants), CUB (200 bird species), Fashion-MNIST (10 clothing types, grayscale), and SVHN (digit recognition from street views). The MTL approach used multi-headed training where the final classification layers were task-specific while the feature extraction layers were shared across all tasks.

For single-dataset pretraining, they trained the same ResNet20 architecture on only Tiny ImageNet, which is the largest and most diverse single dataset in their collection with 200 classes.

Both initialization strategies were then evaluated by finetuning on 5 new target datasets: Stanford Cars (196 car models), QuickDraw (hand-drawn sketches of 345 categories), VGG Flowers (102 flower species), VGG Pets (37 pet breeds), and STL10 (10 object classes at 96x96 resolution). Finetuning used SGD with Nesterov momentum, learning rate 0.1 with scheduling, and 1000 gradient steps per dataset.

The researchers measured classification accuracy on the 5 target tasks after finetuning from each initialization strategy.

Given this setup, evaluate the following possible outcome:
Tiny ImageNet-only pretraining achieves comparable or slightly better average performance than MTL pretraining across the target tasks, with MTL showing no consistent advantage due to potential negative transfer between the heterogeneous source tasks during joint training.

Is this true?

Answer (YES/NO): NO